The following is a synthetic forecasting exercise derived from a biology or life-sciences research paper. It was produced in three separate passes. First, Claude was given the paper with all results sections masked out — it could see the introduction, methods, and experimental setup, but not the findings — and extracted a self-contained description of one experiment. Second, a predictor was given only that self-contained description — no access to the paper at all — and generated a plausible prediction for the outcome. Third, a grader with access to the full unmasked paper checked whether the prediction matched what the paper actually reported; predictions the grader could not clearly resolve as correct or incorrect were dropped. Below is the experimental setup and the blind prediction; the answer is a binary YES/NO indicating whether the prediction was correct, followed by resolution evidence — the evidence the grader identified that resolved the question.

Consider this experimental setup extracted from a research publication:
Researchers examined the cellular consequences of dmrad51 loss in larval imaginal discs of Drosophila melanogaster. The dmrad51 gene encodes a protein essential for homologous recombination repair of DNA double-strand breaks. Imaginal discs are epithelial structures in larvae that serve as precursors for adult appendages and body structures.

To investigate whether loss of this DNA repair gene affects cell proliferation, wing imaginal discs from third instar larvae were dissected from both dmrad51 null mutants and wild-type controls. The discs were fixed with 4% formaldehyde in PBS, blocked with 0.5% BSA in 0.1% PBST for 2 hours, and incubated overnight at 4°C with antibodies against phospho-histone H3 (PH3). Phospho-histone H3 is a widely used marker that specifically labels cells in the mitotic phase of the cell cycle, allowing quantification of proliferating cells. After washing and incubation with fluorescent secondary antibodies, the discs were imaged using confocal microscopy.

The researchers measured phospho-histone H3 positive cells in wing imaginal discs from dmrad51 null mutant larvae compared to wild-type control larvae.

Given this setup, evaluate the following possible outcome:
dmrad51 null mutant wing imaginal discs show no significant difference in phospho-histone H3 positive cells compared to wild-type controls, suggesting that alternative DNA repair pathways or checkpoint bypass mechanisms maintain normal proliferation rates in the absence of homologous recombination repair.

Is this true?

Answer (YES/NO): NO